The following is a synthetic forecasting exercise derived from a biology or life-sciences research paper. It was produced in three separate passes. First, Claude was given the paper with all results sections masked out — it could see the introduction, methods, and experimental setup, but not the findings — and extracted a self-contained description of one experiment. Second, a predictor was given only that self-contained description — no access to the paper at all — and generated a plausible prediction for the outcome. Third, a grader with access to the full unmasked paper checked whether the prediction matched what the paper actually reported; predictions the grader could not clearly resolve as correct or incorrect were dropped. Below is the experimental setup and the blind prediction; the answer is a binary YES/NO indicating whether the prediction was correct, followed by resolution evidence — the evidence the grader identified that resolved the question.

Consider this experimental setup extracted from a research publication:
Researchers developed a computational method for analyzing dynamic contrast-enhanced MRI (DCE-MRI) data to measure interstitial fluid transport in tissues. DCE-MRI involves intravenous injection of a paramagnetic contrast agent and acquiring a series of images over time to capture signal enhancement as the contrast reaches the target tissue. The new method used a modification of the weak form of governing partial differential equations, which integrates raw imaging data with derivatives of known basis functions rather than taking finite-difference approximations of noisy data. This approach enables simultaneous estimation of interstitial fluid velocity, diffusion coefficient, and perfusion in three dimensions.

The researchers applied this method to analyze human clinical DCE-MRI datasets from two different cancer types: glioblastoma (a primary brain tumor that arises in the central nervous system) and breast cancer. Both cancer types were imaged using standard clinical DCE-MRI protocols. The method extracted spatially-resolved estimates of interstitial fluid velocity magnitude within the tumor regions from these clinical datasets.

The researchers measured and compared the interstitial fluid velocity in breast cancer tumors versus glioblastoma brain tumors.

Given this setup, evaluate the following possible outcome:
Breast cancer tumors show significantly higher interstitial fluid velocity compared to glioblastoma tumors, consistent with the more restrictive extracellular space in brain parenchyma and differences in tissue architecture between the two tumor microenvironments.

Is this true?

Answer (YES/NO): YES